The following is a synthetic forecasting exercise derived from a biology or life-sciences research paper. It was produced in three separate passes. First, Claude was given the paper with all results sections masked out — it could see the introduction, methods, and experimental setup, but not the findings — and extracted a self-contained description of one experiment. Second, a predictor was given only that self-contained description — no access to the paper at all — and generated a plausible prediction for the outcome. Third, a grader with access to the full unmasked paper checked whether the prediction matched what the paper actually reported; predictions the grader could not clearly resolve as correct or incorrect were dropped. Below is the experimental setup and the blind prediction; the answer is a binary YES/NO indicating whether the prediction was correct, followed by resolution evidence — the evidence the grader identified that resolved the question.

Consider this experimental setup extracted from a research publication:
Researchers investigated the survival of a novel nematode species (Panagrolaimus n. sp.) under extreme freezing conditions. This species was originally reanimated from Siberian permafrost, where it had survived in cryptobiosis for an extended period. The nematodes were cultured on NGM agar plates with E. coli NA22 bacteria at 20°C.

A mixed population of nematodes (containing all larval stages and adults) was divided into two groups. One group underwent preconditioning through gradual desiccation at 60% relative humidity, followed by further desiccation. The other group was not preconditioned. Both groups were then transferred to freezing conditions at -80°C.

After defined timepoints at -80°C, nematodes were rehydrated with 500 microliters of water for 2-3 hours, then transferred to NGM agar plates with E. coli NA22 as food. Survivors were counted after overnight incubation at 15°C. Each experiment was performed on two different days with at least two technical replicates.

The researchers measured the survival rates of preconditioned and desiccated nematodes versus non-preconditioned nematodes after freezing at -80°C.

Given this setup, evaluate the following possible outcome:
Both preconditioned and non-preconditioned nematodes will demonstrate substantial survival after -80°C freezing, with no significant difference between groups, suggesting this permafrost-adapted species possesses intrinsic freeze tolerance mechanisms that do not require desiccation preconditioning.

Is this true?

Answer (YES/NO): NO